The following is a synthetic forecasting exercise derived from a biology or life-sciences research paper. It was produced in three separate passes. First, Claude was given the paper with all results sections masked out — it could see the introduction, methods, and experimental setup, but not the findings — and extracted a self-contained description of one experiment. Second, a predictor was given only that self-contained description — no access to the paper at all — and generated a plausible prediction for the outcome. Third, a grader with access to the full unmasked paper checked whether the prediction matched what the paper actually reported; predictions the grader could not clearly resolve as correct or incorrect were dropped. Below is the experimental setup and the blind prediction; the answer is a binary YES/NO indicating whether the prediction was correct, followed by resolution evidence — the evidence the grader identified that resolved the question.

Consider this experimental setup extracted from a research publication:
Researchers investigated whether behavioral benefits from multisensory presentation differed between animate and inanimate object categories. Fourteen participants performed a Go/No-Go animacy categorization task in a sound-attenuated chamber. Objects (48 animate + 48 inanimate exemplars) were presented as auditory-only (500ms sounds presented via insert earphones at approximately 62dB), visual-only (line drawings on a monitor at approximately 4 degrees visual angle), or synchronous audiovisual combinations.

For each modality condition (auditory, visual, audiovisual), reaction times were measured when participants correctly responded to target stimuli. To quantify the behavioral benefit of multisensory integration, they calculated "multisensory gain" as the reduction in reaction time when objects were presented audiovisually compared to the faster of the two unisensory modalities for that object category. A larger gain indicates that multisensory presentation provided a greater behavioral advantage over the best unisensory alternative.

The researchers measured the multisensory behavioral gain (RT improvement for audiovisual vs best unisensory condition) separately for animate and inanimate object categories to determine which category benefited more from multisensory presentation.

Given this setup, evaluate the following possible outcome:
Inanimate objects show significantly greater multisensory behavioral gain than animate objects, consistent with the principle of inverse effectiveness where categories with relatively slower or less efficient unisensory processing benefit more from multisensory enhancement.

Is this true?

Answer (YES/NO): YES